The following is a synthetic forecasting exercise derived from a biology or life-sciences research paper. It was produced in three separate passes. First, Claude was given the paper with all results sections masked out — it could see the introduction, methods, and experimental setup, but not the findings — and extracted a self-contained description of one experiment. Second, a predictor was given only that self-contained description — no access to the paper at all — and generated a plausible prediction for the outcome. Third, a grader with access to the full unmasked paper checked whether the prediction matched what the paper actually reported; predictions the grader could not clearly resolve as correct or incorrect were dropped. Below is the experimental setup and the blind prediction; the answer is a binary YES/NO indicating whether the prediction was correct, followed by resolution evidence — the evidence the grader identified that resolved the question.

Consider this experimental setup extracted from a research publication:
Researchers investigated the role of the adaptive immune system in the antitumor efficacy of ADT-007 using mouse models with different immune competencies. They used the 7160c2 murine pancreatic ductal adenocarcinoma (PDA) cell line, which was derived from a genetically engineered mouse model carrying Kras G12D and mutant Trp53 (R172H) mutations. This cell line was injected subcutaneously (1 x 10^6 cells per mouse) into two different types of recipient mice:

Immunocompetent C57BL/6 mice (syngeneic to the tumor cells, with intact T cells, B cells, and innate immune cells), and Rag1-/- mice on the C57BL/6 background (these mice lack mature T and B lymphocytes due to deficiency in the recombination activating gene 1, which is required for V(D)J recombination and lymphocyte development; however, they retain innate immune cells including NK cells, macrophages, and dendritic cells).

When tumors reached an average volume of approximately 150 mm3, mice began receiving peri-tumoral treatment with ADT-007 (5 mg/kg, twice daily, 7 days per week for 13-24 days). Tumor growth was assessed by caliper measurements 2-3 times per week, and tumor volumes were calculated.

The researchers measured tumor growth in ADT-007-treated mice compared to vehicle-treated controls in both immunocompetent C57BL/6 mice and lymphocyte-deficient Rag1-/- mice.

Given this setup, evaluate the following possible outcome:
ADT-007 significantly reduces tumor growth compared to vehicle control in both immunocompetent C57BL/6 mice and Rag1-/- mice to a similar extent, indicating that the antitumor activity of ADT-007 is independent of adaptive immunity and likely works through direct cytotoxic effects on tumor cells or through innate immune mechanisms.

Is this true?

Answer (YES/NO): NO